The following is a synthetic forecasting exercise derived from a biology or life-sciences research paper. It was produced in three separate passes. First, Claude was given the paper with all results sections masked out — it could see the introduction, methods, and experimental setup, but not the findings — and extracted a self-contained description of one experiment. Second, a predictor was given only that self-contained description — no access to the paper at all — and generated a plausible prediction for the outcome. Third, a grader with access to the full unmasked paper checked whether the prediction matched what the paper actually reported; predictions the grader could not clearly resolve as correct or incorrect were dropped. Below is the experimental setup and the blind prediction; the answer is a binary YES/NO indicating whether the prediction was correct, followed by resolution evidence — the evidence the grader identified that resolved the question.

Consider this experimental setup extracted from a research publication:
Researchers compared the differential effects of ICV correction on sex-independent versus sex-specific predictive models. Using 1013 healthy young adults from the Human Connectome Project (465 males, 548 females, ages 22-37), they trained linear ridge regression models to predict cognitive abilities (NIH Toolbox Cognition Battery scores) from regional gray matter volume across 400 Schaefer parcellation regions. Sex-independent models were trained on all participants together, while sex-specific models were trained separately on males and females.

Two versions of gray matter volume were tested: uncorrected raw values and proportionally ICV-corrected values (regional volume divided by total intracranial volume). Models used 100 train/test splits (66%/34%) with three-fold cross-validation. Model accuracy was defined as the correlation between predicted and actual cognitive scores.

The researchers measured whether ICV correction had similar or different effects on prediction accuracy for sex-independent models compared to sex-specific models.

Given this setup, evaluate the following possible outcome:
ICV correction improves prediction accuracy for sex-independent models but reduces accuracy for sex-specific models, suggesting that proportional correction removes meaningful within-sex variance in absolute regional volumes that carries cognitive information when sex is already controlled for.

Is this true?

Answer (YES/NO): NO